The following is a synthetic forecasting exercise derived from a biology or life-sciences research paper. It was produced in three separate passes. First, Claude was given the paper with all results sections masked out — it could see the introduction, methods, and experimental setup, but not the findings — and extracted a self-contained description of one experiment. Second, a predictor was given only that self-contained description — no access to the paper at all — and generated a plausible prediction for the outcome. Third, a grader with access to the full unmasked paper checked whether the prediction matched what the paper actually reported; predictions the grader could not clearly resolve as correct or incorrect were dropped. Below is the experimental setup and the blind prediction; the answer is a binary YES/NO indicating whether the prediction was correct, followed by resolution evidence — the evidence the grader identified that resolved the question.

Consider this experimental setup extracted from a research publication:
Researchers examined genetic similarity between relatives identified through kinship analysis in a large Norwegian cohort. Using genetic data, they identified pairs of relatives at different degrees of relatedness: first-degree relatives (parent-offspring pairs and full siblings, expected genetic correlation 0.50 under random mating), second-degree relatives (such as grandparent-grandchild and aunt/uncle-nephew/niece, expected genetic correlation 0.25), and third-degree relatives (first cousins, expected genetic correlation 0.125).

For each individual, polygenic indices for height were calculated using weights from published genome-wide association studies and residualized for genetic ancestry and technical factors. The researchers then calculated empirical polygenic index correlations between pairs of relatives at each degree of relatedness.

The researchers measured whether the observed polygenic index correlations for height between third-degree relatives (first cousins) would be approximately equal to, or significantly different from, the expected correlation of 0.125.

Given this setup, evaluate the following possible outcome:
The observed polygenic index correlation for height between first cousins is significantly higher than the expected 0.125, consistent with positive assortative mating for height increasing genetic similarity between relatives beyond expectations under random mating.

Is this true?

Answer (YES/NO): YES